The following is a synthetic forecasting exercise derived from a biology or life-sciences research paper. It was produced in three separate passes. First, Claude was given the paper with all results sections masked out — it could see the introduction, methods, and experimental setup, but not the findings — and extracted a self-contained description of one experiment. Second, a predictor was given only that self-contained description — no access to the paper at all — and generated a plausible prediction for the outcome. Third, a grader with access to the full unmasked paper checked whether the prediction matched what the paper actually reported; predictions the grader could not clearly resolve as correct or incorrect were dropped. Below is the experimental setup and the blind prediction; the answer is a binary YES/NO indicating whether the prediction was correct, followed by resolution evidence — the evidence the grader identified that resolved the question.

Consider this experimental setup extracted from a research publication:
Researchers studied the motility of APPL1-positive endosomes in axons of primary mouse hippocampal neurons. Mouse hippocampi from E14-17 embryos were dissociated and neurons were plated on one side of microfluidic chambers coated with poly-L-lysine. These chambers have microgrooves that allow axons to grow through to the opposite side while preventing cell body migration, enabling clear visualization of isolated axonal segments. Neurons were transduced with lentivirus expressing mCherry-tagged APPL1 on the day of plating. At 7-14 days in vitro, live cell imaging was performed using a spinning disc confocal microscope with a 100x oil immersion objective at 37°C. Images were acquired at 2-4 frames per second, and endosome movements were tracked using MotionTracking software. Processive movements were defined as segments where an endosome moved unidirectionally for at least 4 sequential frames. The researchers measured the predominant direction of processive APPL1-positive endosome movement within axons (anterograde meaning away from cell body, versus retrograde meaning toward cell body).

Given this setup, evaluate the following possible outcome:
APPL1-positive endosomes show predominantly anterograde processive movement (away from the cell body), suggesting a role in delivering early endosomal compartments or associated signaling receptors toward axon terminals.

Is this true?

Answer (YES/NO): NO